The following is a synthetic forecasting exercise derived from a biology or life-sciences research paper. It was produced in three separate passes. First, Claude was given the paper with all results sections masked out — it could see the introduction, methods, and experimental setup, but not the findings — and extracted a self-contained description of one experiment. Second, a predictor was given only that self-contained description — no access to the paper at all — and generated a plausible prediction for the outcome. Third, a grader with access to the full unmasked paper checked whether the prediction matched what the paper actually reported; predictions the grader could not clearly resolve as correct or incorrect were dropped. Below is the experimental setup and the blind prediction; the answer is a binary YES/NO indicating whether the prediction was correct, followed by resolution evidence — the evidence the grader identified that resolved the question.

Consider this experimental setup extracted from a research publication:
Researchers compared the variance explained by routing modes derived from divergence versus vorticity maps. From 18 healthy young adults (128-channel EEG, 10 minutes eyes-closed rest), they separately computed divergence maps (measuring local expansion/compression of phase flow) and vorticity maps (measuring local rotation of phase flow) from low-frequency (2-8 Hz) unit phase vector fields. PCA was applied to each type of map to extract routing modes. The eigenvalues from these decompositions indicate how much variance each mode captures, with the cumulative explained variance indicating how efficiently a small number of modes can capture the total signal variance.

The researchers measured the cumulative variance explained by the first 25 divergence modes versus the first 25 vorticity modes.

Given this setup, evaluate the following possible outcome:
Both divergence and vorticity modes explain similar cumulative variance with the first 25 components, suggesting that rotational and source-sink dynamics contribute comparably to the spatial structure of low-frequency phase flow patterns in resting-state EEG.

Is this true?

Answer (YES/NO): NO